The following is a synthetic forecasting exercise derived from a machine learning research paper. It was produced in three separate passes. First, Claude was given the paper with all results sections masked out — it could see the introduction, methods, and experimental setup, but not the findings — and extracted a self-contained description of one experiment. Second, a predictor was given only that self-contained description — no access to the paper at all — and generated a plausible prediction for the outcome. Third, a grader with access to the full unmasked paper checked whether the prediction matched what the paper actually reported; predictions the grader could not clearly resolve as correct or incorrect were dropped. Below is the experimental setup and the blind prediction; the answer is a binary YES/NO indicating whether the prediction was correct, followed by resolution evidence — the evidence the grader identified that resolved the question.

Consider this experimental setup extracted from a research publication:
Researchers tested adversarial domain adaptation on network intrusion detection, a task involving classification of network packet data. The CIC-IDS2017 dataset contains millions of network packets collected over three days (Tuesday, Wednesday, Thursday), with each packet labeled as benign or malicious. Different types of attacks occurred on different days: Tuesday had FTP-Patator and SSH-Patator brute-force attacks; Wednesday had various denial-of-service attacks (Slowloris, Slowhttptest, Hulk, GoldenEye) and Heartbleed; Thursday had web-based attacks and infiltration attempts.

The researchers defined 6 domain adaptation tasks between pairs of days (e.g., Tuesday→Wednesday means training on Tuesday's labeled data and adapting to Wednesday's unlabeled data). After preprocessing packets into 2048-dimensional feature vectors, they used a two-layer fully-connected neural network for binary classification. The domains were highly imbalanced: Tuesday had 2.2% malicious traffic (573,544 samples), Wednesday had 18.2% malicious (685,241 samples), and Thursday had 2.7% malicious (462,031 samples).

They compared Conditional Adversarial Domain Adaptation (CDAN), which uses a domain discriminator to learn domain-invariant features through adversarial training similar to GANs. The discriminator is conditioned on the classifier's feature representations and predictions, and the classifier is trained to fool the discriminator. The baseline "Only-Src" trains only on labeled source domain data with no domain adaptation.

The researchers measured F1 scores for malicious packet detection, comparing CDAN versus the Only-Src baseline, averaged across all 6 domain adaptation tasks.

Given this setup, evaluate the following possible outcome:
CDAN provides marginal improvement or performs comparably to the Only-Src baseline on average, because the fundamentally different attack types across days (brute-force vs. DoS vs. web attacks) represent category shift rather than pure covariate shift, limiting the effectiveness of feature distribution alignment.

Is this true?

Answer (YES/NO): NO